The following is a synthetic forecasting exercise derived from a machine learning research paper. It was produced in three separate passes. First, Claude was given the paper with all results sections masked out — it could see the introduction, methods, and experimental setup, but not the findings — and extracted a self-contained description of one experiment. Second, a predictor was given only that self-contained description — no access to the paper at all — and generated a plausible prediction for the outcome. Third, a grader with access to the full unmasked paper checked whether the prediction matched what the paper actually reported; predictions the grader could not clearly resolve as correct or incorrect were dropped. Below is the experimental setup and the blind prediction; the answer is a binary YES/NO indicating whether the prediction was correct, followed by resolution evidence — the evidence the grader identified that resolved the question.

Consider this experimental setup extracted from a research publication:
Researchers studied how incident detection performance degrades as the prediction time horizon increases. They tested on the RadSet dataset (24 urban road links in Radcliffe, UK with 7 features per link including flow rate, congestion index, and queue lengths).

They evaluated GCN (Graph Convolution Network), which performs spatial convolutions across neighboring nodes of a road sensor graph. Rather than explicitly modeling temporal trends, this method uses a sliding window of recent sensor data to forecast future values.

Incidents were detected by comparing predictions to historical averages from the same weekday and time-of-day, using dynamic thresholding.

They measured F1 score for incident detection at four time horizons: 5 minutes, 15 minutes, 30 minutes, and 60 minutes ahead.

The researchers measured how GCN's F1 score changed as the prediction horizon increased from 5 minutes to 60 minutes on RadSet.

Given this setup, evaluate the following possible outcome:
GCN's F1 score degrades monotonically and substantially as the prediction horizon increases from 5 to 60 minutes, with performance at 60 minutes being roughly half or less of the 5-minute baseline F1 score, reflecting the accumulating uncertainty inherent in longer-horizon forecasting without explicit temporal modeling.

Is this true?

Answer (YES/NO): NO